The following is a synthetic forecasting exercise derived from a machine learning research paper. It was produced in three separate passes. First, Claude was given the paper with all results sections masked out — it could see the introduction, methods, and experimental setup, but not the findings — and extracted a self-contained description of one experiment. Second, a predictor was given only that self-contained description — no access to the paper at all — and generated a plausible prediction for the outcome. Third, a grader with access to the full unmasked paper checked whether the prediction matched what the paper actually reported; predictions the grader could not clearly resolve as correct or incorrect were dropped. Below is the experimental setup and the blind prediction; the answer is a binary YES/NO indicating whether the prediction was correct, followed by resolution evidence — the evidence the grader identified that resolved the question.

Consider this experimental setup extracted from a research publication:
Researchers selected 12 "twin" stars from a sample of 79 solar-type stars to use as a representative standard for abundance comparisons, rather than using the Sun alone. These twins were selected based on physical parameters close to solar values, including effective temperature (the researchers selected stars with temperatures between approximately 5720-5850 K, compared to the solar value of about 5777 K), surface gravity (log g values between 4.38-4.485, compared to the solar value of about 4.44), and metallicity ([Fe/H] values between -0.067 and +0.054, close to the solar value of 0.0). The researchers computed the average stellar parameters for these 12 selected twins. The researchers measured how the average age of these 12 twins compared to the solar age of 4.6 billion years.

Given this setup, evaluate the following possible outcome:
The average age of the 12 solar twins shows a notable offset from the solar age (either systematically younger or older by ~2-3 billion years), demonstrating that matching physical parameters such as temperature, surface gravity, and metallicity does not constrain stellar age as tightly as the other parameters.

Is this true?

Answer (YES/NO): NO